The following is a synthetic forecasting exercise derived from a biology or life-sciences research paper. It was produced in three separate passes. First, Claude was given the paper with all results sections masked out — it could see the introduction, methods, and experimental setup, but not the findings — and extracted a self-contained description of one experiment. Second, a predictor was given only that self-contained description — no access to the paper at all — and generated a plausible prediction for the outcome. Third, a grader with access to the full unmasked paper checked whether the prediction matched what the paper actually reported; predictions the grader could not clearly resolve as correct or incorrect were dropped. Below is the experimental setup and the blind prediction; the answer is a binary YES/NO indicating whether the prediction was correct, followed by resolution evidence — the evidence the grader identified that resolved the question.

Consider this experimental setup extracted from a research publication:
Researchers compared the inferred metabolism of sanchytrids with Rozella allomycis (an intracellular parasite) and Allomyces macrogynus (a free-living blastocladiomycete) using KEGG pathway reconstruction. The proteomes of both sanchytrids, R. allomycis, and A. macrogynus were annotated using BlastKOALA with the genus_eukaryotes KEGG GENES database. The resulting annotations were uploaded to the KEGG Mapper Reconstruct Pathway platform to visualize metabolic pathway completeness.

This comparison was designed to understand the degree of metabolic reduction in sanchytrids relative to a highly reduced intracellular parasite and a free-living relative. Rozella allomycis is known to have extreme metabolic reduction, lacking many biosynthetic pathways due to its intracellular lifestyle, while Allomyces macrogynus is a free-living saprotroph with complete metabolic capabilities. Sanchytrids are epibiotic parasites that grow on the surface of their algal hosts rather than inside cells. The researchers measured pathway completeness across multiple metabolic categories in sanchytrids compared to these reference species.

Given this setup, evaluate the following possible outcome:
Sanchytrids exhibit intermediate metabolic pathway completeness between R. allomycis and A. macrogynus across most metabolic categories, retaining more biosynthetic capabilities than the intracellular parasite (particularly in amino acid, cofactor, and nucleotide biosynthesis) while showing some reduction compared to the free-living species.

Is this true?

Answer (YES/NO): NO